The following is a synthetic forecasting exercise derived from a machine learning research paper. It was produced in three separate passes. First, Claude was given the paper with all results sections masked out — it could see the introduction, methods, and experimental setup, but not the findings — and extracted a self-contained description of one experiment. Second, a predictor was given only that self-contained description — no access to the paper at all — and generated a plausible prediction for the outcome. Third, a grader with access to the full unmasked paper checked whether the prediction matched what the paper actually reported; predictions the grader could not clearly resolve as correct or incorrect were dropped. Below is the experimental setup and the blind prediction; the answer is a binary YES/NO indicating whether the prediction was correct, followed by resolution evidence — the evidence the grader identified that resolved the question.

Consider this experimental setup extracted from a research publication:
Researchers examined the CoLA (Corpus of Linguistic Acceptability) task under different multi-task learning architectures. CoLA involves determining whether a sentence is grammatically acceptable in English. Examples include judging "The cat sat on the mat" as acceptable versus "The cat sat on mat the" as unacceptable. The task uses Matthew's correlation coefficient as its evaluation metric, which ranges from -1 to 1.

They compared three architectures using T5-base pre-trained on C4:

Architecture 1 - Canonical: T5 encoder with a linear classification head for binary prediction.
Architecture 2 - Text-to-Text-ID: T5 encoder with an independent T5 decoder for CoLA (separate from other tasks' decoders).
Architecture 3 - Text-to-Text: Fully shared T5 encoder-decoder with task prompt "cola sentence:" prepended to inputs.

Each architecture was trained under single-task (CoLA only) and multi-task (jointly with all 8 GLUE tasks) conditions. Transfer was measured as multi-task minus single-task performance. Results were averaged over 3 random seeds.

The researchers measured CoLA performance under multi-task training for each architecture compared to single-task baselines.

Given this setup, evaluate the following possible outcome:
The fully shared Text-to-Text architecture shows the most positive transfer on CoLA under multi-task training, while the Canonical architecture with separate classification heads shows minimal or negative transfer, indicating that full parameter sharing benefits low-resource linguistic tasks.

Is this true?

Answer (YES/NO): NO